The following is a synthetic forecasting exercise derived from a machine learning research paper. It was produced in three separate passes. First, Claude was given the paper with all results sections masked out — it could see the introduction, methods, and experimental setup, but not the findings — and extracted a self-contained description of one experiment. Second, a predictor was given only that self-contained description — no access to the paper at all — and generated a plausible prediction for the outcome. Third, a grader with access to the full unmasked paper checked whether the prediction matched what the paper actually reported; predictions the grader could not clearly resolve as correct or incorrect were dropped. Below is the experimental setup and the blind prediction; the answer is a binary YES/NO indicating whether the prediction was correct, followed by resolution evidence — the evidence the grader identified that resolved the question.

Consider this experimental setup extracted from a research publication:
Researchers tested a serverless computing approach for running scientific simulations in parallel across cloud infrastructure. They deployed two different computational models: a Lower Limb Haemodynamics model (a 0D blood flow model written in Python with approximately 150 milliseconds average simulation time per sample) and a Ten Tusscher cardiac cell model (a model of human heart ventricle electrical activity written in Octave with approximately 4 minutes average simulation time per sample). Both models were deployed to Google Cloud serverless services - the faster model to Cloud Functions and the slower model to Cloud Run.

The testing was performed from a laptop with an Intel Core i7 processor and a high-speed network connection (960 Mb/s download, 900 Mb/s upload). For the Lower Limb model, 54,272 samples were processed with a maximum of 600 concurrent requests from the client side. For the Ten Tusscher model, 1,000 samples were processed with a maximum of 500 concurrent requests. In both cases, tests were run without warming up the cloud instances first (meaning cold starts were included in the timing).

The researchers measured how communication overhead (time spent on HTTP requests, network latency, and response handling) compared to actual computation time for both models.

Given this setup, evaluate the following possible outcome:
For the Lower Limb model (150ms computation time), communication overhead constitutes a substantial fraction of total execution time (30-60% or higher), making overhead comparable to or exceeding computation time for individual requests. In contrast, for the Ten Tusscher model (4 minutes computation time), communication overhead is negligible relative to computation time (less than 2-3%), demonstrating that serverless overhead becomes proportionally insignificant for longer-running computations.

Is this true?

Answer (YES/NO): YES